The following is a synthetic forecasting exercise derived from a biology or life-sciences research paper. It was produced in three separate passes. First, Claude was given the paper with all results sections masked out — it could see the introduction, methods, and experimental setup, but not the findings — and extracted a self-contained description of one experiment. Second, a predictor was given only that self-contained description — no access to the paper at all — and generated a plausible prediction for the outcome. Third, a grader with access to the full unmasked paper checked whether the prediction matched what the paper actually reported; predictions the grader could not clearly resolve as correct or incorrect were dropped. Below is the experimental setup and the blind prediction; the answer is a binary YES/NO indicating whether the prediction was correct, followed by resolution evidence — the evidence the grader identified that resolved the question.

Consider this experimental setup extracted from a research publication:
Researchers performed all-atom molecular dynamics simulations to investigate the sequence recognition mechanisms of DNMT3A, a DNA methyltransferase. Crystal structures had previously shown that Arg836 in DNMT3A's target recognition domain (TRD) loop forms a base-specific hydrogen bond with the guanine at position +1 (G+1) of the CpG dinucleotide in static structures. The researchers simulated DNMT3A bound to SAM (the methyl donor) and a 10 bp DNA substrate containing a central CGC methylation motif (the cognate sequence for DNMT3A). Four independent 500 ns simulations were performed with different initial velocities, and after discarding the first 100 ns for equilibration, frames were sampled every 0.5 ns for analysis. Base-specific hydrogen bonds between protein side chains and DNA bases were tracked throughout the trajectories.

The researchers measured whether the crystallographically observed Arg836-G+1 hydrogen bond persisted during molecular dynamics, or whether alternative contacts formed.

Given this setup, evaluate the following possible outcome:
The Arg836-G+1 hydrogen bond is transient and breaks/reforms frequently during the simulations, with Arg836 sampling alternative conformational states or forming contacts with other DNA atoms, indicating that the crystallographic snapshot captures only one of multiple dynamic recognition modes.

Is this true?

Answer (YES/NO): NO